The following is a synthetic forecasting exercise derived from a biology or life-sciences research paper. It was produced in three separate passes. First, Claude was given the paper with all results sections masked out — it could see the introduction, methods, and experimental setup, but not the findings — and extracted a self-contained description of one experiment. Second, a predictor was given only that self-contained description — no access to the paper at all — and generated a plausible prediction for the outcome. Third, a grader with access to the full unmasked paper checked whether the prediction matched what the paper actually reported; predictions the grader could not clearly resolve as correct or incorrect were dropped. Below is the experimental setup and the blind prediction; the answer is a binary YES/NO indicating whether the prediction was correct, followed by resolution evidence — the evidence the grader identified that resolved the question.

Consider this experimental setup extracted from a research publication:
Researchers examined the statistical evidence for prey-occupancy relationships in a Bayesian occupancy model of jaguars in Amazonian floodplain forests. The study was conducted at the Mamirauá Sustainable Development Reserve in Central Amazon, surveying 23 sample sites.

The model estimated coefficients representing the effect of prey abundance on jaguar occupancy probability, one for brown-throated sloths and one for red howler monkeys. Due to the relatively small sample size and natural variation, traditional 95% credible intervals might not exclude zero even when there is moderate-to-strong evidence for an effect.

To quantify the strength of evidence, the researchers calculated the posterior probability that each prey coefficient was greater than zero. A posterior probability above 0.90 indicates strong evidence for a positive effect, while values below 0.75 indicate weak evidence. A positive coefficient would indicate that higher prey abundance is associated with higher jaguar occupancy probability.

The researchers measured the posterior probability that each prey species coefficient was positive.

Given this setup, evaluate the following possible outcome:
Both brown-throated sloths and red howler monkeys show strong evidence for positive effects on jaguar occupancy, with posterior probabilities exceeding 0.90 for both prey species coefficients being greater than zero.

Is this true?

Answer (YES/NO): YES